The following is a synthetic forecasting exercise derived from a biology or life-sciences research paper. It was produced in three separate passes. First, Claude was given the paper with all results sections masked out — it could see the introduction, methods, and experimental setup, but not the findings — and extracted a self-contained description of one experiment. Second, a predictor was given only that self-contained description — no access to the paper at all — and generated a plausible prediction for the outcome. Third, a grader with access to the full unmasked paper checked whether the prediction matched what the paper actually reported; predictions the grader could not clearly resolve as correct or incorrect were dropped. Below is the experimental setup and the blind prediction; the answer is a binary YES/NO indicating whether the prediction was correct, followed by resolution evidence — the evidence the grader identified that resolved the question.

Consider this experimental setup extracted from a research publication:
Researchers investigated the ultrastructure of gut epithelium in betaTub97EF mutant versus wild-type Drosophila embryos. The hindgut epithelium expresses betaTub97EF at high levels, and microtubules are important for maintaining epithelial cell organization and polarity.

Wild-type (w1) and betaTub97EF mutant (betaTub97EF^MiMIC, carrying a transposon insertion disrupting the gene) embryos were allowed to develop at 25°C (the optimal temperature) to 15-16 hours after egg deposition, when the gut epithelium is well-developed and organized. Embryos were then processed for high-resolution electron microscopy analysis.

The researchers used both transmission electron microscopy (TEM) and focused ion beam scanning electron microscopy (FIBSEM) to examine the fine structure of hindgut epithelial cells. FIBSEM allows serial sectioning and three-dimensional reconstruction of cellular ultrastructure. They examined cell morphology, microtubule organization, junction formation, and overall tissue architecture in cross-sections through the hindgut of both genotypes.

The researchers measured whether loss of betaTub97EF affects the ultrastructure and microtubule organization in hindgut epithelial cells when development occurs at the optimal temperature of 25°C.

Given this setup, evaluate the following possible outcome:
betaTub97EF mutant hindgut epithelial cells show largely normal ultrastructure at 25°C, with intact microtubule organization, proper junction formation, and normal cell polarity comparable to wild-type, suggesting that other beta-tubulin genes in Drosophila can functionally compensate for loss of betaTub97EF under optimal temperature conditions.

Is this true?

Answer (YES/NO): YES